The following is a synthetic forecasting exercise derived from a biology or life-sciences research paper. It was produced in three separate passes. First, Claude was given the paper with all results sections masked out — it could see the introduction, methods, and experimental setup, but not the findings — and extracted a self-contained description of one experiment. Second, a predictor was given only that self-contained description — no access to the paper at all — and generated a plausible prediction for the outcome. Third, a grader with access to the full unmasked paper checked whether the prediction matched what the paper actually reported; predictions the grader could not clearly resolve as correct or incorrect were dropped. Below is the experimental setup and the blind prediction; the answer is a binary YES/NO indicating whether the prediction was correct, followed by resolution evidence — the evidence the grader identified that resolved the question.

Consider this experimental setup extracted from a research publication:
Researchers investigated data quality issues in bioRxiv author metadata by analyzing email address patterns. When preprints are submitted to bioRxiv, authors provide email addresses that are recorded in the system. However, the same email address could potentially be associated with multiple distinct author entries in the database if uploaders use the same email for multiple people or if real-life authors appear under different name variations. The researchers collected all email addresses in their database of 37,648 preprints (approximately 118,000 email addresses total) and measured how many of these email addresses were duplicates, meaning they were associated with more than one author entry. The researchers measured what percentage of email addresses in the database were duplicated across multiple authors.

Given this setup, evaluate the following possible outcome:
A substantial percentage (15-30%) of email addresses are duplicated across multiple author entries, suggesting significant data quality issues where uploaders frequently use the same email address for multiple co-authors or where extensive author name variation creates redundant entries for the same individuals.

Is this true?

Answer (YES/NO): NO